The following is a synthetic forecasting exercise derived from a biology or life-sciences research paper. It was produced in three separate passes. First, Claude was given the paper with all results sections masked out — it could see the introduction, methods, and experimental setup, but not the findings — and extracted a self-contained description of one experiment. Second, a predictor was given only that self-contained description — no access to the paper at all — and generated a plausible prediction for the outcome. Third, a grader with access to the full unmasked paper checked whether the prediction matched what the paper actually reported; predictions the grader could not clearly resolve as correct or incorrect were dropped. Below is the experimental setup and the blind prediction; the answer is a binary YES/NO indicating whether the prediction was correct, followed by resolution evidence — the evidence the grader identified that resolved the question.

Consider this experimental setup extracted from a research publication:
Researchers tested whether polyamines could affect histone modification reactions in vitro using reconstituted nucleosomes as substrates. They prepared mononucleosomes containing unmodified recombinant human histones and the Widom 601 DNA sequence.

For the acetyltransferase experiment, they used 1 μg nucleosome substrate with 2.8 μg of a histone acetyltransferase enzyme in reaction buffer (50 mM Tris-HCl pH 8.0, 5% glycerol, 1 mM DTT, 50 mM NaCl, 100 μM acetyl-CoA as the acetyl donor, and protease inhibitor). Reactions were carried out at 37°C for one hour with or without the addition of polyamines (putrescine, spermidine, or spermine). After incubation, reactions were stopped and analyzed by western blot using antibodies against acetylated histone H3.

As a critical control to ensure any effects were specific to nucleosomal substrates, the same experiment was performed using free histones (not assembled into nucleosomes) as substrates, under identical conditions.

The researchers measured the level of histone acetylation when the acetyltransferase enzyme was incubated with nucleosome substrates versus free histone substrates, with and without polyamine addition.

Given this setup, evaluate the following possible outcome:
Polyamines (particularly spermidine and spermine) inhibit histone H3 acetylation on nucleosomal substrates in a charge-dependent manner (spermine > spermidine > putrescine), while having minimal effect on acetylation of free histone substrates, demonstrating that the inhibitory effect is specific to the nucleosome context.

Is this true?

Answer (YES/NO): NO